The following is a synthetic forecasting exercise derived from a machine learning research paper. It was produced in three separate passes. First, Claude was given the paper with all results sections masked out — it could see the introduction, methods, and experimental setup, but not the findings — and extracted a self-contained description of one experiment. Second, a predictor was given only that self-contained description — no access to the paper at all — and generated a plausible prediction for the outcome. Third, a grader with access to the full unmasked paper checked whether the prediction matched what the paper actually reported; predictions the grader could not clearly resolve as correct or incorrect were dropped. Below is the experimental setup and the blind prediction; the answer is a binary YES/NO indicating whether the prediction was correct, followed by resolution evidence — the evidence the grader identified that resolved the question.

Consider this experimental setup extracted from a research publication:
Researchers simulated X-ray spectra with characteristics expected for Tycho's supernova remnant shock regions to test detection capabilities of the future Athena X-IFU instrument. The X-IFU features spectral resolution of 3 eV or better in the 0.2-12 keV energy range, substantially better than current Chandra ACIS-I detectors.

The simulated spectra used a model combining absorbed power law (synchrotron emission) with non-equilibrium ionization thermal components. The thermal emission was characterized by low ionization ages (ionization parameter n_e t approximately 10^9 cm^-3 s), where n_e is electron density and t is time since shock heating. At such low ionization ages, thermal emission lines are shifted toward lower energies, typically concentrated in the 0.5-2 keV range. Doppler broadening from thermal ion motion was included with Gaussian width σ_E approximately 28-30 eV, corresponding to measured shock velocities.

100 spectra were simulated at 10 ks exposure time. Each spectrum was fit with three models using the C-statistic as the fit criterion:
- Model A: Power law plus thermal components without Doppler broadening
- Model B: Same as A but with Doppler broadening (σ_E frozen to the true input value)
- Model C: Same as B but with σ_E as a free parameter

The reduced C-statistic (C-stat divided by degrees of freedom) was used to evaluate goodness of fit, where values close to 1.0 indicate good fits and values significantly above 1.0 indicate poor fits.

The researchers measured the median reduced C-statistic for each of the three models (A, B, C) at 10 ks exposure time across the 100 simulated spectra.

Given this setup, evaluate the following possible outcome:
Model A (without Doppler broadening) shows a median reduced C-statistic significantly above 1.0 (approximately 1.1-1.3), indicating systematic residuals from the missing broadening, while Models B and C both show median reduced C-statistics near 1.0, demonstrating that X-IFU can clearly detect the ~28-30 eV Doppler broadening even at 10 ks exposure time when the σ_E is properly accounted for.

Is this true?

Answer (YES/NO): NO